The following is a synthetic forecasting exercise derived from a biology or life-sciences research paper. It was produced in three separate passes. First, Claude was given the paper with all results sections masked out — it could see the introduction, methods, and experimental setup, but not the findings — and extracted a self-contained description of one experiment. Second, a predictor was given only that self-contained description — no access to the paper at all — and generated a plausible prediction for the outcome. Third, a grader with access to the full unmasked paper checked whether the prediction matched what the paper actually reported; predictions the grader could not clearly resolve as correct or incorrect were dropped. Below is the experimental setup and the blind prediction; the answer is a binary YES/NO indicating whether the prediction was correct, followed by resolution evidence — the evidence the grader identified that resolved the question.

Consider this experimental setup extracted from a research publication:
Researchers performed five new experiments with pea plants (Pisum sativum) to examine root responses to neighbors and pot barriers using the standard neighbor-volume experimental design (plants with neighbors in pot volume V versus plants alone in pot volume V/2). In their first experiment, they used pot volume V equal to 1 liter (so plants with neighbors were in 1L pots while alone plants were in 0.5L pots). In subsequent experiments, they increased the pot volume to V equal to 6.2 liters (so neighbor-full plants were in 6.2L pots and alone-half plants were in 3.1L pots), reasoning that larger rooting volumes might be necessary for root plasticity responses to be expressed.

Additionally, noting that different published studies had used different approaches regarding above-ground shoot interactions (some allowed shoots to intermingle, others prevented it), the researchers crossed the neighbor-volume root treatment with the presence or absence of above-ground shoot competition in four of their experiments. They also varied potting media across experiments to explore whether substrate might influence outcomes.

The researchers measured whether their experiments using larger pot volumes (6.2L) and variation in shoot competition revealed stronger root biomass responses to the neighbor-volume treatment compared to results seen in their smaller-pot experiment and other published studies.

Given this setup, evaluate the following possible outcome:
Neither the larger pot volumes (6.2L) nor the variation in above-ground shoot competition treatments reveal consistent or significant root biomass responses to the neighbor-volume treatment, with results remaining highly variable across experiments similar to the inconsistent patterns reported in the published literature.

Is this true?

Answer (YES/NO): YES